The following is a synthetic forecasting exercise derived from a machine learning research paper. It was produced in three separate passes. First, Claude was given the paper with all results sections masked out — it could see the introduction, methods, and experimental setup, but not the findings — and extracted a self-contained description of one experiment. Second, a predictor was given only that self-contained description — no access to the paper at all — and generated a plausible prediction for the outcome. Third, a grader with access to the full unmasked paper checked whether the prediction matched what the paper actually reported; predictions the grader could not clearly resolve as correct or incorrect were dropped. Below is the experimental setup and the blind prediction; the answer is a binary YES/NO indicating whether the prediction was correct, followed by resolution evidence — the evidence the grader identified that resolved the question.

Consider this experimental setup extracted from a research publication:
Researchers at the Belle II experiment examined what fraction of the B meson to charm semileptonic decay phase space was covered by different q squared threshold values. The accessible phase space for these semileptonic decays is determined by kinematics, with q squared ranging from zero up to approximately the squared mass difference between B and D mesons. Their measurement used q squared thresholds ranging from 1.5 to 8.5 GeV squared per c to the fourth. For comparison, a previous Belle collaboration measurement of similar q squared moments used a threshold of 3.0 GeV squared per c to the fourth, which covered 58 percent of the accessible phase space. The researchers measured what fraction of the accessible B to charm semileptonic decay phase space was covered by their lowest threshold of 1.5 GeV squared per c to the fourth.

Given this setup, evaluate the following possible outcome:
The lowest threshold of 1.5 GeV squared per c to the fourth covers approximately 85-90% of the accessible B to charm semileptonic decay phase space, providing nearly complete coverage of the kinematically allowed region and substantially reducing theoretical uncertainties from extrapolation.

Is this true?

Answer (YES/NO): NO